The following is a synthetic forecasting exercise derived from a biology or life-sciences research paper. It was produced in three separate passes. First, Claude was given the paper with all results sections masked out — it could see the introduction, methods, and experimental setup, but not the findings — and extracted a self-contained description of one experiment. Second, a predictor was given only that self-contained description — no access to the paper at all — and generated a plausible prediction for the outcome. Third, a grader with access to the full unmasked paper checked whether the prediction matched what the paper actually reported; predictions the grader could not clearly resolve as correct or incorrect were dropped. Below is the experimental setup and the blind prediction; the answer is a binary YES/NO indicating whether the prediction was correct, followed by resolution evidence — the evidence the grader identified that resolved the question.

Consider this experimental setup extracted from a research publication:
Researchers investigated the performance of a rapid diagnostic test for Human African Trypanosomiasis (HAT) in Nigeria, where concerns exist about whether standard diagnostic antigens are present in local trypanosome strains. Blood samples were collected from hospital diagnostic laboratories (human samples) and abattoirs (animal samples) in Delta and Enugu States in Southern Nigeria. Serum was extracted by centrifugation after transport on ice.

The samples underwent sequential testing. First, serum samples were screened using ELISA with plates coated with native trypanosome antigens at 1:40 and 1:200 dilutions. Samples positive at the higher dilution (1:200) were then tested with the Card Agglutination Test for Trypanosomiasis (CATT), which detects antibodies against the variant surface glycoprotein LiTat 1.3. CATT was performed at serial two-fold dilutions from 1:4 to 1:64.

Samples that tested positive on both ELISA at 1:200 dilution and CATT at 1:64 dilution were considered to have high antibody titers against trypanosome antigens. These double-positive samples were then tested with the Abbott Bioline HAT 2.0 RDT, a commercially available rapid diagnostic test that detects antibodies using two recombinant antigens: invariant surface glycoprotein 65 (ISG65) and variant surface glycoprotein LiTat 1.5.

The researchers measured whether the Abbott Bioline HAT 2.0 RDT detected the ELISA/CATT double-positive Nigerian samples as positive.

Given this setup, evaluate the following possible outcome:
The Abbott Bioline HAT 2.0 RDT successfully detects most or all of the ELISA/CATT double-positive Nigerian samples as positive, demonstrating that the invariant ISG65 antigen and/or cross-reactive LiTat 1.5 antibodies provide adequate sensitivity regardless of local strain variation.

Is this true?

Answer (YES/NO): NO